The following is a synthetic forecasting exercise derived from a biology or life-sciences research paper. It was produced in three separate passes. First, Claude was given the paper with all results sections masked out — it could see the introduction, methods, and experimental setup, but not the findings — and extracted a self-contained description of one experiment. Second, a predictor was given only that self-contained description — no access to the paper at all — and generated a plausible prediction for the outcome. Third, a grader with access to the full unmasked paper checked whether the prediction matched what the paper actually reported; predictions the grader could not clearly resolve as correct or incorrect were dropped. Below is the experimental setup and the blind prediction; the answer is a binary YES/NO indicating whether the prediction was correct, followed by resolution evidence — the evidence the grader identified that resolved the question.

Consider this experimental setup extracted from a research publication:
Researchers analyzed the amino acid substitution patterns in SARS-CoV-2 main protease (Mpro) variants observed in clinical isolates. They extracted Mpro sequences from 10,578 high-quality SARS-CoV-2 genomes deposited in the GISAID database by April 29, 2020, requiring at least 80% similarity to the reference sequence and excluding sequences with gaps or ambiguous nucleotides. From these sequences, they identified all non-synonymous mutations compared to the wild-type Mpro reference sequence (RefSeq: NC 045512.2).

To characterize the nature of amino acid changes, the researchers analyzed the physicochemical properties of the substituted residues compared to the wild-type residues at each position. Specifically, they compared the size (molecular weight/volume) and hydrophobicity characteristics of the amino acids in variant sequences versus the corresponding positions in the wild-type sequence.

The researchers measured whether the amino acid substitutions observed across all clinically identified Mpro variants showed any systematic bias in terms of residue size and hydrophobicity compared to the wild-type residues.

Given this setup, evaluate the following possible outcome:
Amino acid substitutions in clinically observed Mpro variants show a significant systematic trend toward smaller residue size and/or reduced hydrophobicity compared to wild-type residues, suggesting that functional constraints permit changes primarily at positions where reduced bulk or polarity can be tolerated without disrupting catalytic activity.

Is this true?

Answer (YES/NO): NO